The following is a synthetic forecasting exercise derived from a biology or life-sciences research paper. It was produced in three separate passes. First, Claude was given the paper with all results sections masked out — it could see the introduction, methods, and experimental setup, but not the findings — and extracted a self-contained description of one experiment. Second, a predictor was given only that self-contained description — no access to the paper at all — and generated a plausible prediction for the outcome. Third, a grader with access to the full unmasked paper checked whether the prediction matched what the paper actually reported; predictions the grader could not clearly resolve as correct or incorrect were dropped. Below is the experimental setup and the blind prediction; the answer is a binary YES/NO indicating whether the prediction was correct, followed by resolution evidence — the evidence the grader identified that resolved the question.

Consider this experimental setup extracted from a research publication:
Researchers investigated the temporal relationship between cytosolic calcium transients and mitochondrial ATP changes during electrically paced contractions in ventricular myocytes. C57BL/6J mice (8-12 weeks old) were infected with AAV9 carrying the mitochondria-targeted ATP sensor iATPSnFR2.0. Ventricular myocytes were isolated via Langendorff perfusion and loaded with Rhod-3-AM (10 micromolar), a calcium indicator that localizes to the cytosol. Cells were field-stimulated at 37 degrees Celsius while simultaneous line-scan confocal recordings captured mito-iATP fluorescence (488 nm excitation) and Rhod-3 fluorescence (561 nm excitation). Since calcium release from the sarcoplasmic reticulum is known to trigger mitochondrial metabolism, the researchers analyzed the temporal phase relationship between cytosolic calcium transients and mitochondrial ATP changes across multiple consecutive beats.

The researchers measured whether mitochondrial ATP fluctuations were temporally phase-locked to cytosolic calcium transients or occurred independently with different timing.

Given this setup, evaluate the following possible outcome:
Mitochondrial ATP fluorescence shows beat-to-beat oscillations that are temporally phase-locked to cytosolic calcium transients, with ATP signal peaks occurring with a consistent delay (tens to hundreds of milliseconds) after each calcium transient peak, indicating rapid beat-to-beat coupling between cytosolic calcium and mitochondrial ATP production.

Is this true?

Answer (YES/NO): YES